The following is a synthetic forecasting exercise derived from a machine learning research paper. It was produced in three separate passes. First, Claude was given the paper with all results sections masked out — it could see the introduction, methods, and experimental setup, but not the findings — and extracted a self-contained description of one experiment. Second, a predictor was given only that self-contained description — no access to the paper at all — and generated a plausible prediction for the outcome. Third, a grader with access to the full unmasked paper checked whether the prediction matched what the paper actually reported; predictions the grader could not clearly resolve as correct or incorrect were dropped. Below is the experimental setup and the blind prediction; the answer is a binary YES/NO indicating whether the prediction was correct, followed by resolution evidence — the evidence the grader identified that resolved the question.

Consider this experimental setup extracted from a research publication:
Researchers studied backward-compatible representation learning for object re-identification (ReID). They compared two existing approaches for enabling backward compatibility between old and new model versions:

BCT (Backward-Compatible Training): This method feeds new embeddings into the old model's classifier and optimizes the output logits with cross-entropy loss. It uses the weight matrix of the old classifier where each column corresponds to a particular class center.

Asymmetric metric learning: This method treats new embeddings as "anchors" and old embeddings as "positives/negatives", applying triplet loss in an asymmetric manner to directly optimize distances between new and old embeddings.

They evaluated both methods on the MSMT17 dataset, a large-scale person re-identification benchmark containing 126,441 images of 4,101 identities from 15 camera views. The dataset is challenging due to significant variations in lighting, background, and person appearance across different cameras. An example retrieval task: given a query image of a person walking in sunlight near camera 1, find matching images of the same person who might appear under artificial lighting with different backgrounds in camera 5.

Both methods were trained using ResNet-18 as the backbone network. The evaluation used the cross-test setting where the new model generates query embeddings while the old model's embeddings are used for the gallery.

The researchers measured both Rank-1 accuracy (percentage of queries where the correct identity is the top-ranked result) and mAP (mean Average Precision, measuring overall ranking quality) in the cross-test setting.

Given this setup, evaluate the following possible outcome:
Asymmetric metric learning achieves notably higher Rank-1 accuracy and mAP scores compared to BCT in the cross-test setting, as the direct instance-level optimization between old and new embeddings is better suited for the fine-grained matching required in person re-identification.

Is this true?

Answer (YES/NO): NO